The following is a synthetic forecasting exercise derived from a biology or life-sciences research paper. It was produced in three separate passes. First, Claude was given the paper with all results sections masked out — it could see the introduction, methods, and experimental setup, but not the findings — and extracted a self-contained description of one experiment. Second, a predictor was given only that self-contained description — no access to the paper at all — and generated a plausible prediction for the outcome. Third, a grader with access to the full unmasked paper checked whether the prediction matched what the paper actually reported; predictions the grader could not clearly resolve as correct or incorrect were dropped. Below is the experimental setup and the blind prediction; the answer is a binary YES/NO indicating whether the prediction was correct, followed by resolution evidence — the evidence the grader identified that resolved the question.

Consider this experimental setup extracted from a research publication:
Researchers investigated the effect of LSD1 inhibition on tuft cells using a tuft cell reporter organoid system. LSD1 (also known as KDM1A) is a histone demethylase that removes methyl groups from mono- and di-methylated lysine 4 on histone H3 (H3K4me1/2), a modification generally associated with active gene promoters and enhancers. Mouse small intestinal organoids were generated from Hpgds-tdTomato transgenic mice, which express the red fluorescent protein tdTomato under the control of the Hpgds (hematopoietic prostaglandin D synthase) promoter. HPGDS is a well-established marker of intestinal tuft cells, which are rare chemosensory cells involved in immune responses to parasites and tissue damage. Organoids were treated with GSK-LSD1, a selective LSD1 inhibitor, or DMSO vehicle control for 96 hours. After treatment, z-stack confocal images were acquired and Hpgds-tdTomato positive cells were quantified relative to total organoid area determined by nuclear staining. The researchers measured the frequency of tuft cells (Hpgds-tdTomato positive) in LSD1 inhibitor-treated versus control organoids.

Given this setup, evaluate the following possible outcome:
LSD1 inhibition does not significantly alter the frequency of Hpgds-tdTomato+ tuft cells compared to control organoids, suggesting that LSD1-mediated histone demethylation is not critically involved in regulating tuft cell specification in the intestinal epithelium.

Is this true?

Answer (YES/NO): NO